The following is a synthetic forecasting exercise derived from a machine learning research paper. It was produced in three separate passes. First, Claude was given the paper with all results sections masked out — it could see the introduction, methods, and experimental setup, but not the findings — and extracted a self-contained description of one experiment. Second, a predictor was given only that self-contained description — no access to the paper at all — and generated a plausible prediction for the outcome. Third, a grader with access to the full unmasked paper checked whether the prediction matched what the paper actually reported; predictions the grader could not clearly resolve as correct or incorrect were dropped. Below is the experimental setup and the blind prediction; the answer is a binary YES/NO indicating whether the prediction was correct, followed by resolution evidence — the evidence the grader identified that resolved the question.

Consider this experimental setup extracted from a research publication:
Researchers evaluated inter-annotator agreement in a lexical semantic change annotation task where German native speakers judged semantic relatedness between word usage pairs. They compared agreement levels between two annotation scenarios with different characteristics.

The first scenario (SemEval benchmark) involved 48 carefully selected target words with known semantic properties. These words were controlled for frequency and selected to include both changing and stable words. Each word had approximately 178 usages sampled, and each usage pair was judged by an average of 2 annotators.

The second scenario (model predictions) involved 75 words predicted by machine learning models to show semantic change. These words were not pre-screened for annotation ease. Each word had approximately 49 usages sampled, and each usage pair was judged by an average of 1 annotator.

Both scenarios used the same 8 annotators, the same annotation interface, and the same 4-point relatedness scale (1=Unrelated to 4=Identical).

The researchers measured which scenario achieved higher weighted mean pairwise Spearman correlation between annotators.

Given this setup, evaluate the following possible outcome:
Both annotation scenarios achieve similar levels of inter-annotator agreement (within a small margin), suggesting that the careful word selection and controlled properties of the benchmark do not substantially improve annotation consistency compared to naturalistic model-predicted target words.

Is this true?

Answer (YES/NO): NO